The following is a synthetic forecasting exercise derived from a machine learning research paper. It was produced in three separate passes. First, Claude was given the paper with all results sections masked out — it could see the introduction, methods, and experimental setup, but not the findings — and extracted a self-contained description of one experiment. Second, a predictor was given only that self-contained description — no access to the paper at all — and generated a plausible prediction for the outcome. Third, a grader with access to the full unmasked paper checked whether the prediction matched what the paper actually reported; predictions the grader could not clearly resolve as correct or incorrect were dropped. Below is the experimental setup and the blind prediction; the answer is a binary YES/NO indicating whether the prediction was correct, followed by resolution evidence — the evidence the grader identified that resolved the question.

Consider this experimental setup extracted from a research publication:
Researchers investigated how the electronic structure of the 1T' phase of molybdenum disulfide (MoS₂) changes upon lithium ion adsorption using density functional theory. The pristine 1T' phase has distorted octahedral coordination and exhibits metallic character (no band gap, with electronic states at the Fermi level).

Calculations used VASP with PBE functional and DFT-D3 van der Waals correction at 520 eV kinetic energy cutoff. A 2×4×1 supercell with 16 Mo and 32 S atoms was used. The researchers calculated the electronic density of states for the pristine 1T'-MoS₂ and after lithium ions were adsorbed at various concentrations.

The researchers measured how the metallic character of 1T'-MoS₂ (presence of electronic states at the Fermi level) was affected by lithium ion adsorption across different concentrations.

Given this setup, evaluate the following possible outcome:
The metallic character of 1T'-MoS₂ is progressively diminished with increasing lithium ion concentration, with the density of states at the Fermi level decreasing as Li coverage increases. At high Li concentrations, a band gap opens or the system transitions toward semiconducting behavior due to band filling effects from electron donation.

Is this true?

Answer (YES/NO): YES